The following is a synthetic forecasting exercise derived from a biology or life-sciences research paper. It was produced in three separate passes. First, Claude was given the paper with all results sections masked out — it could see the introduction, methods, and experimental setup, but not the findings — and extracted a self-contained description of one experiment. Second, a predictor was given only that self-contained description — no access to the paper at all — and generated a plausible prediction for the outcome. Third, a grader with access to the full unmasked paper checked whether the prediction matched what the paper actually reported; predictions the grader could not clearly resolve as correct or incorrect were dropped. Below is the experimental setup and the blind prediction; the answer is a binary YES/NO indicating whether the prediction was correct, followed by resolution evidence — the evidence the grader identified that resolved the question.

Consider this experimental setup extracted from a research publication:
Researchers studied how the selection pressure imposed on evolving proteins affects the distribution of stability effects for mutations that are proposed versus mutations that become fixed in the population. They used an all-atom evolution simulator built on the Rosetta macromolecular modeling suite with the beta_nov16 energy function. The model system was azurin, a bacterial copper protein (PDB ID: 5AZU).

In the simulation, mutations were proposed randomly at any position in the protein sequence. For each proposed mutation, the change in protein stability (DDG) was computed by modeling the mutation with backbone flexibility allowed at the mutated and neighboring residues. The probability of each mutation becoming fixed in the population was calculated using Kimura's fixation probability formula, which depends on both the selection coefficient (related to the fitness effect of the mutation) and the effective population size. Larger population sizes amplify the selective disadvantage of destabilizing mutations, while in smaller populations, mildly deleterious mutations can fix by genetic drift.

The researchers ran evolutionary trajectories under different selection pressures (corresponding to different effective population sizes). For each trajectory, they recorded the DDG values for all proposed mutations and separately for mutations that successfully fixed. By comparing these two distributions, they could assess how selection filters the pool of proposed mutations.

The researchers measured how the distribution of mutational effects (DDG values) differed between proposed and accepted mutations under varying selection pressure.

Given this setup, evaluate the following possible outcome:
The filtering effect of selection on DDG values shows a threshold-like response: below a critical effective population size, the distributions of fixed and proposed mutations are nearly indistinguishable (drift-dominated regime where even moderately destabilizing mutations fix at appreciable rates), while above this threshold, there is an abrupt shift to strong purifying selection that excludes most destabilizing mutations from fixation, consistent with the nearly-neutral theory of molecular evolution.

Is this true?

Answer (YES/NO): NO